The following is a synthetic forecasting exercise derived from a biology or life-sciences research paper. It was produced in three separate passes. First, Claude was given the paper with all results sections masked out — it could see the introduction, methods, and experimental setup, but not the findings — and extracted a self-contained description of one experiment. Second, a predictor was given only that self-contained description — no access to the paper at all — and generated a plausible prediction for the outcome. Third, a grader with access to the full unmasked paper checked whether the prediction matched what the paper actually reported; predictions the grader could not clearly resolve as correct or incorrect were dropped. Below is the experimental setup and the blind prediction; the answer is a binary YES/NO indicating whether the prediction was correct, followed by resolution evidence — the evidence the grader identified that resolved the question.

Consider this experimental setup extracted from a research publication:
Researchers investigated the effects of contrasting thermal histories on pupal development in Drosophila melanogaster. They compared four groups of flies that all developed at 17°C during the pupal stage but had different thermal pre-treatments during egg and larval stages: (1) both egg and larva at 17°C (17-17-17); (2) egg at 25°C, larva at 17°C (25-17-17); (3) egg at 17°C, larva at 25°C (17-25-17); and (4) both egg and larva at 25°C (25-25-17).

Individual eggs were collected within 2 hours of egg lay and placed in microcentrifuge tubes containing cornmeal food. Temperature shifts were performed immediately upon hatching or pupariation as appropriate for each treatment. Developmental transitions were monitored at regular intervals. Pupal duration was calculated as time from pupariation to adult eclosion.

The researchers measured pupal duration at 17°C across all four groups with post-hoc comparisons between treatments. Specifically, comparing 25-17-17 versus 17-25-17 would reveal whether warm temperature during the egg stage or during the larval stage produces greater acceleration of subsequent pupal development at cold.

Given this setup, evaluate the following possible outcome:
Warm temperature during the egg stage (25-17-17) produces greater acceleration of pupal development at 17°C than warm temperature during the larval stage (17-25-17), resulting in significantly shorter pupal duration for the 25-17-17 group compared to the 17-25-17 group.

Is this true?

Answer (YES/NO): YES